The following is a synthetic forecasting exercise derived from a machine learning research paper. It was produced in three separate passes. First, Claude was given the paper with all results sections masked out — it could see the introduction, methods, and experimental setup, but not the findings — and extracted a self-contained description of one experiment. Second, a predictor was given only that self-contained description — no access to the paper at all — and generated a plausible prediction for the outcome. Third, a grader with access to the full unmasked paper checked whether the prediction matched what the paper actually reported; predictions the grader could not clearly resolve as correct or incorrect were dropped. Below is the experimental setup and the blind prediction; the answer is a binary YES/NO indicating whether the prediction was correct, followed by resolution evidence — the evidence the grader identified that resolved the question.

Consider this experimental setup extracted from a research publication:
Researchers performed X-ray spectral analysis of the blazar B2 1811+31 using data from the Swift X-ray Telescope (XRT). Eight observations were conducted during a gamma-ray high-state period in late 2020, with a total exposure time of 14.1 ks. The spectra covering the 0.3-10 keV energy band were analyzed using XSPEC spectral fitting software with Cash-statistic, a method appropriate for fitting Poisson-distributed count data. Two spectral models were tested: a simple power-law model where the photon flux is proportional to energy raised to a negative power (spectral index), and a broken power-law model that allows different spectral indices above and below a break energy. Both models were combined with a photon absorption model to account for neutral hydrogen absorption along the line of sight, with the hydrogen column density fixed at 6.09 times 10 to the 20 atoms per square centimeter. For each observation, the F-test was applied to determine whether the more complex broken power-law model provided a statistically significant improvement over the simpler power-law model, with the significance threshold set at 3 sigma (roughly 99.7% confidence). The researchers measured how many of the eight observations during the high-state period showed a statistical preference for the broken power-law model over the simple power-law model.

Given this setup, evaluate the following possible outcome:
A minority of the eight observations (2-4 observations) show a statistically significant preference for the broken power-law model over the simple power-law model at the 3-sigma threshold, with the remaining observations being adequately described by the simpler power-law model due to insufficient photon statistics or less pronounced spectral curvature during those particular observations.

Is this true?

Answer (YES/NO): YES